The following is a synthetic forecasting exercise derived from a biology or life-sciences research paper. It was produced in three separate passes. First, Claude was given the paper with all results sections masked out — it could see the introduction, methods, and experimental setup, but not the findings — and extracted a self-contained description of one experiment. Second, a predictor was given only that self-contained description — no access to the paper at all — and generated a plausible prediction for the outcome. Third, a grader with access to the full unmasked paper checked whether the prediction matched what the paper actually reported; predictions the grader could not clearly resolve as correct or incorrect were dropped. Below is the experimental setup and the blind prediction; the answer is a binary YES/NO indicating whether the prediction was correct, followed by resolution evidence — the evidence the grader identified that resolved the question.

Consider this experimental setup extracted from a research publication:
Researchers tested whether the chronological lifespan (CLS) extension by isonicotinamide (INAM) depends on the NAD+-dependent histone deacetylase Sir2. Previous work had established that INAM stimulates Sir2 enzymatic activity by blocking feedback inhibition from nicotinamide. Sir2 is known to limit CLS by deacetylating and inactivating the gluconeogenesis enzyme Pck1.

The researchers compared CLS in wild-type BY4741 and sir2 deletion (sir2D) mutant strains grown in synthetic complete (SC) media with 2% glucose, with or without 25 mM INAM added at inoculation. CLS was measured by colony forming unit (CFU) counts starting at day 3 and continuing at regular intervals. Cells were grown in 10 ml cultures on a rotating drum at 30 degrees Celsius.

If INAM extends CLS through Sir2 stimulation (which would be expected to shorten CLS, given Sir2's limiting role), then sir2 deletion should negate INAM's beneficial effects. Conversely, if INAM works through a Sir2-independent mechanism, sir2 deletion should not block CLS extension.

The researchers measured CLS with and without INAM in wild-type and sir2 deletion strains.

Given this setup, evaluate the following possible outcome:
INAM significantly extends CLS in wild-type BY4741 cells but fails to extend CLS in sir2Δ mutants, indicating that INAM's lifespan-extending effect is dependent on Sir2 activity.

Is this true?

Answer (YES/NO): NO